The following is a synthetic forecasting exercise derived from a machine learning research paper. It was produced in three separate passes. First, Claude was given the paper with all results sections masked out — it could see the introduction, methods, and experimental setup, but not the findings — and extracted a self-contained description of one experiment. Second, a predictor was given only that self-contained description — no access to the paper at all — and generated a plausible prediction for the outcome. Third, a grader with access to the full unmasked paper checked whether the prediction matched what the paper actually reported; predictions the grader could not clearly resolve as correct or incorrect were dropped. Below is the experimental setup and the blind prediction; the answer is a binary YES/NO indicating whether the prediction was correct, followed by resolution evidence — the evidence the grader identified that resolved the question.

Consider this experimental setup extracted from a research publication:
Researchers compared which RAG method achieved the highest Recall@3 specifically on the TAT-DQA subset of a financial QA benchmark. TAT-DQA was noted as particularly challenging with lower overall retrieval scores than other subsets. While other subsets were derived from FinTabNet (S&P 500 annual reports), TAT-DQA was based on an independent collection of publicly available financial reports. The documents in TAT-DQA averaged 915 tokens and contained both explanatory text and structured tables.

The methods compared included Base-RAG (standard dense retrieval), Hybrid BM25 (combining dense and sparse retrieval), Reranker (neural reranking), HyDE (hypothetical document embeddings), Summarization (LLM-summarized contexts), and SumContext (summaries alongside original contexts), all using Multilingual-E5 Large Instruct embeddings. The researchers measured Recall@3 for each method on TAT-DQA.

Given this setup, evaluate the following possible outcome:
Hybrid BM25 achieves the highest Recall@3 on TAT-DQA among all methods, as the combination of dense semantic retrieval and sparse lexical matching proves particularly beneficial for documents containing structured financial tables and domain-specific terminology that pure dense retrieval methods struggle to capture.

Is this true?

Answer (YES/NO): YES